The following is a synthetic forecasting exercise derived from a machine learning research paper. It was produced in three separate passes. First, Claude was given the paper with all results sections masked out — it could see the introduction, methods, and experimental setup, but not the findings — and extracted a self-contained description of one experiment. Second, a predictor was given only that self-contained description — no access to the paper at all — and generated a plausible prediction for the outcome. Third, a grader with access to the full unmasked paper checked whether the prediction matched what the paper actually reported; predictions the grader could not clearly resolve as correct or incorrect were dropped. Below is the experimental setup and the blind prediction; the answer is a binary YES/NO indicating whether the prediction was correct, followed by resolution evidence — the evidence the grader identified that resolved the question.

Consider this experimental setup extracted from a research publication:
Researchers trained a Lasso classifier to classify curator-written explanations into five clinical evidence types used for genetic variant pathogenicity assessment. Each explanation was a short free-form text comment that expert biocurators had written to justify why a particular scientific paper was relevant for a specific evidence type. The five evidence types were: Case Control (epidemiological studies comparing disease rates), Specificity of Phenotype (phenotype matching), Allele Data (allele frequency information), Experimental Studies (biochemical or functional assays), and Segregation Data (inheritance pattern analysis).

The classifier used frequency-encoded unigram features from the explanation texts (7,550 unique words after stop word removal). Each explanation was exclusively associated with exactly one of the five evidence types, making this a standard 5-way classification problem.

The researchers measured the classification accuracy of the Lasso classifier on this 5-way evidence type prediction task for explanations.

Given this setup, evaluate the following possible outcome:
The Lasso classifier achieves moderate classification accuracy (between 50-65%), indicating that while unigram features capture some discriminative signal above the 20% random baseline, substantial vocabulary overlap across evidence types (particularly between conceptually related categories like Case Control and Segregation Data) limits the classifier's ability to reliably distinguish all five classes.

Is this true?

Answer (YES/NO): NO